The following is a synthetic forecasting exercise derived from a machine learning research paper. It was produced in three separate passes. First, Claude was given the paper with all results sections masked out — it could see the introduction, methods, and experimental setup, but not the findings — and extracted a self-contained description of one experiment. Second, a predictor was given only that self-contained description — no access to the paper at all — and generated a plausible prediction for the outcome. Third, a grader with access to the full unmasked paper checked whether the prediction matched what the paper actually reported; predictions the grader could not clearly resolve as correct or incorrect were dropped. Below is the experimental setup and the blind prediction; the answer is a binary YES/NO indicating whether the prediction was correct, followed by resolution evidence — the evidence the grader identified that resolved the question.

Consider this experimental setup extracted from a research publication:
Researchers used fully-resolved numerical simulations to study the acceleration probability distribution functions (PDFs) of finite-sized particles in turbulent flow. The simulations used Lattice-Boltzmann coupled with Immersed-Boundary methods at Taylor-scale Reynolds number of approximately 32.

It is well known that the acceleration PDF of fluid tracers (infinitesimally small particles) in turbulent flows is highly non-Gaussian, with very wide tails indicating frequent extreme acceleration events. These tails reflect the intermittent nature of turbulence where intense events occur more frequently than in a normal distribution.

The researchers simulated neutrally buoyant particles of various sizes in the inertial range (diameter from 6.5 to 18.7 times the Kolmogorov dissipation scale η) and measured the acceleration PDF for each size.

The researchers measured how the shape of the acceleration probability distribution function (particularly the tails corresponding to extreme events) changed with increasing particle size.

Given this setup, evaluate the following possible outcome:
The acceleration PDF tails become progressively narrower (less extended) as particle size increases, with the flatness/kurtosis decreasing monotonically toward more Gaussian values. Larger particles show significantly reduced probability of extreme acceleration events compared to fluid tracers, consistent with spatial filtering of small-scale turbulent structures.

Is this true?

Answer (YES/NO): YES